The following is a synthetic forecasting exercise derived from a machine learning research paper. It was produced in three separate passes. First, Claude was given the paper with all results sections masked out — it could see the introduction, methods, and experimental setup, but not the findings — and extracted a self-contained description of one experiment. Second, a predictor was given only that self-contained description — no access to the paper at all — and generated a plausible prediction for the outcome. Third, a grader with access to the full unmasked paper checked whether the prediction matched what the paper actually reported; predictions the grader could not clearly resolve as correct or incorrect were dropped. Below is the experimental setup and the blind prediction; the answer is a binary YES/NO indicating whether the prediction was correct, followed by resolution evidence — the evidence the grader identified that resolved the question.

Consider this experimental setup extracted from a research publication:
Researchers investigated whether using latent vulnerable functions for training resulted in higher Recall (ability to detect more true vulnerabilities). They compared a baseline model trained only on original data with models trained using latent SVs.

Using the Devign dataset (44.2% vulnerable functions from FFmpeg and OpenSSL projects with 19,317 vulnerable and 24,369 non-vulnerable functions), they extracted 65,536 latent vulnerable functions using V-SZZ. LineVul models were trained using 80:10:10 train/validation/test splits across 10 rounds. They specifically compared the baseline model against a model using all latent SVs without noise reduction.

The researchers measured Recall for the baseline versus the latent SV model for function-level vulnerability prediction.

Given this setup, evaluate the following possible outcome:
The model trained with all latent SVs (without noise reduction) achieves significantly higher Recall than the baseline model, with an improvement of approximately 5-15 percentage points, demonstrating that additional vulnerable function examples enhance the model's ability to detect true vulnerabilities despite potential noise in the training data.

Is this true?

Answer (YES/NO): NO